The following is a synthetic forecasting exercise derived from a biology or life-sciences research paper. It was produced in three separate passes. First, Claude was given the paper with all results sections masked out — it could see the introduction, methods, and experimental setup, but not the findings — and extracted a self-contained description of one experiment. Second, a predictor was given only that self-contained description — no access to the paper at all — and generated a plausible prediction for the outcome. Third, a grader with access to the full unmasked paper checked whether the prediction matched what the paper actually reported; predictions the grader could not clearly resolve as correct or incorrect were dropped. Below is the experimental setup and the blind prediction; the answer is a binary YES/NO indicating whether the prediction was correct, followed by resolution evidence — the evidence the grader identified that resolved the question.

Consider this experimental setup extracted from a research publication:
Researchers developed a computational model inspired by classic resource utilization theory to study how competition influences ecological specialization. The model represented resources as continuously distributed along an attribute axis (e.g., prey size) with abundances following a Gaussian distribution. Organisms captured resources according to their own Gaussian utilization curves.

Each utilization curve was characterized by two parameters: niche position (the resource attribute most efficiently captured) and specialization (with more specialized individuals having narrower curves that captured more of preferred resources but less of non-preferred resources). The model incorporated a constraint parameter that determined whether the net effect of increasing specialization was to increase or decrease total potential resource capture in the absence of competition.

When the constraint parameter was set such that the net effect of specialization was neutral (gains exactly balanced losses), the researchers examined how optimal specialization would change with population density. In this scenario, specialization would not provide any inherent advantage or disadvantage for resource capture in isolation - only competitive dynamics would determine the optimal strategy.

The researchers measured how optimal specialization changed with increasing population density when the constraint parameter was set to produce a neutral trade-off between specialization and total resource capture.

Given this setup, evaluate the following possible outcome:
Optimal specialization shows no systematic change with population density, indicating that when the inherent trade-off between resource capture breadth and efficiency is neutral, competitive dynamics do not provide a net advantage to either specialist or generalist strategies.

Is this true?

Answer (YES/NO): NO